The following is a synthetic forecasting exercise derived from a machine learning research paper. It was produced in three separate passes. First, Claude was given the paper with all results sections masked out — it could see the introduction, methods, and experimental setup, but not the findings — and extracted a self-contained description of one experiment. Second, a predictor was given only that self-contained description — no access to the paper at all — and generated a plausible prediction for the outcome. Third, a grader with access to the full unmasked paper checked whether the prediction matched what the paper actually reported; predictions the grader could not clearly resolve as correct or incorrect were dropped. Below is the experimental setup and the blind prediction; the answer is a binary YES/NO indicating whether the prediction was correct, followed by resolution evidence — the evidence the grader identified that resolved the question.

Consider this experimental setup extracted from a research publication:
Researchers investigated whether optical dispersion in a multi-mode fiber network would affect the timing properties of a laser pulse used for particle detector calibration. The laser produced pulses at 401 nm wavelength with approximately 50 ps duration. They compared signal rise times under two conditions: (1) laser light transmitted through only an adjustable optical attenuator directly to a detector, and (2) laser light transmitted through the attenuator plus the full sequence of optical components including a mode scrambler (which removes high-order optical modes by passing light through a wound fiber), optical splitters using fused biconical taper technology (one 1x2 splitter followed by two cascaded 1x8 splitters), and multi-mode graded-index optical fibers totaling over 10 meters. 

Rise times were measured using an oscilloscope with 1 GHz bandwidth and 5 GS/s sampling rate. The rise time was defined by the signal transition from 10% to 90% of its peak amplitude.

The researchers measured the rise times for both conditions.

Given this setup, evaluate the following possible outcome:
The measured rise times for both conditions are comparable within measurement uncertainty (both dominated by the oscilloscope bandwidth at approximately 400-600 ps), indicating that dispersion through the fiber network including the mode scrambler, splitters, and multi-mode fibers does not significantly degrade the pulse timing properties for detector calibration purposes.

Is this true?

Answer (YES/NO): NO